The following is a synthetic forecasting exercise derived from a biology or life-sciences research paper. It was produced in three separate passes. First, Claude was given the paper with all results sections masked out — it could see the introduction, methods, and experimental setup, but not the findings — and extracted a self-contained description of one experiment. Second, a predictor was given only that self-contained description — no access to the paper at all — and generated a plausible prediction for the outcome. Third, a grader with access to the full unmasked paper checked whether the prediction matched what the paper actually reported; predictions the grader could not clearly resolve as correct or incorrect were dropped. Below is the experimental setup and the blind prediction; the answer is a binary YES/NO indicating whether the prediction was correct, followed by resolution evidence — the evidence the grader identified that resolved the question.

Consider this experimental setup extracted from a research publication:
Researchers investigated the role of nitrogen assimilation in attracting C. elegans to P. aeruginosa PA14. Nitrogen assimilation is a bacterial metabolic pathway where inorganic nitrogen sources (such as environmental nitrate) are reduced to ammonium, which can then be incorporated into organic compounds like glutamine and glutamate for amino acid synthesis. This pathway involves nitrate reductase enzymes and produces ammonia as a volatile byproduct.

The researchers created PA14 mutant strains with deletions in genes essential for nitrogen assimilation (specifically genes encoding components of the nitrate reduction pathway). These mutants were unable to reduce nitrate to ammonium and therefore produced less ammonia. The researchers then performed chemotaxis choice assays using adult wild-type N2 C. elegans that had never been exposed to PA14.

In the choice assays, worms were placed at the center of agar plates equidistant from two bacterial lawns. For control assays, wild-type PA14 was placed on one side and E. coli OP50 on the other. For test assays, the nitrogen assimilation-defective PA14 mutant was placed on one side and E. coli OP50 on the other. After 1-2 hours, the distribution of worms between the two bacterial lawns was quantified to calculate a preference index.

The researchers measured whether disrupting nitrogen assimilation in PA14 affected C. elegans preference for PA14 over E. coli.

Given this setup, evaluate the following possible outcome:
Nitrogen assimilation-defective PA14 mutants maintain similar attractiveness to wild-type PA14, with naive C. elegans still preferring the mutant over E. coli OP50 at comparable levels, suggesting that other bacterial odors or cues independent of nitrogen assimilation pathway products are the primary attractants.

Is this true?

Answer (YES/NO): NO